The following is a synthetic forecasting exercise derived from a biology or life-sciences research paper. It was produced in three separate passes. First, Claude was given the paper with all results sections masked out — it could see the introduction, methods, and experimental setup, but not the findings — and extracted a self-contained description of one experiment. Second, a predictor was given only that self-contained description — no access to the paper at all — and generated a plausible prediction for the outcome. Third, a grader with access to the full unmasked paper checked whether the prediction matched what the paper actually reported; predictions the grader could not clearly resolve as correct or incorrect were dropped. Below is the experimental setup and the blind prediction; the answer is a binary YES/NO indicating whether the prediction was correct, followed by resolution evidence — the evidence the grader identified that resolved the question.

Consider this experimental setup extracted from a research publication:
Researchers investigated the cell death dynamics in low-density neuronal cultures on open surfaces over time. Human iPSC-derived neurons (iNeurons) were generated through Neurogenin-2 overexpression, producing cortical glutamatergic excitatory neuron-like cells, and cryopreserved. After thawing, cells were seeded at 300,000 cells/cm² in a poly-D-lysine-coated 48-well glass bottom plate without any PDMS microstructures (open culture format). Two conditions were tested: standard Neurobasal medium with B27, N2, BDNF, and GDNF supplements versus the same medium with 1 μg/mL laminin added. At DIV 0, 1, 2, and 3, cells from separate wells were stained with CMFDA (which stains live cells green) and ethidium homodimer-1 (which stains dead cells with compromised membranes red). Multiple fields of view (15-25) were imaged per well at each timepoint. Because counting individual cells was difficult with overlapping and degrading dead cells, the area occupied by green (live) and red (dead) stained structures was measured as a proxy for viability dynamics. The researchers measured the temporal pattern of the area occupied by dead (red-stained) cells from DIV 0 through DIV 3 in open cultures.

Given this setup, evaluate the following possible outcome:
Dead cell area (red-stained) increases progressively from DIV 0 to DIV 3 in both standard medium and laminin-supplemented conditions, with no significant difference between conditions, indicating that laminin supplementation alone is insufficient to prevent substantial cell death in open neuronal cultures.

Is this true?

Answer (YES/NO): NO